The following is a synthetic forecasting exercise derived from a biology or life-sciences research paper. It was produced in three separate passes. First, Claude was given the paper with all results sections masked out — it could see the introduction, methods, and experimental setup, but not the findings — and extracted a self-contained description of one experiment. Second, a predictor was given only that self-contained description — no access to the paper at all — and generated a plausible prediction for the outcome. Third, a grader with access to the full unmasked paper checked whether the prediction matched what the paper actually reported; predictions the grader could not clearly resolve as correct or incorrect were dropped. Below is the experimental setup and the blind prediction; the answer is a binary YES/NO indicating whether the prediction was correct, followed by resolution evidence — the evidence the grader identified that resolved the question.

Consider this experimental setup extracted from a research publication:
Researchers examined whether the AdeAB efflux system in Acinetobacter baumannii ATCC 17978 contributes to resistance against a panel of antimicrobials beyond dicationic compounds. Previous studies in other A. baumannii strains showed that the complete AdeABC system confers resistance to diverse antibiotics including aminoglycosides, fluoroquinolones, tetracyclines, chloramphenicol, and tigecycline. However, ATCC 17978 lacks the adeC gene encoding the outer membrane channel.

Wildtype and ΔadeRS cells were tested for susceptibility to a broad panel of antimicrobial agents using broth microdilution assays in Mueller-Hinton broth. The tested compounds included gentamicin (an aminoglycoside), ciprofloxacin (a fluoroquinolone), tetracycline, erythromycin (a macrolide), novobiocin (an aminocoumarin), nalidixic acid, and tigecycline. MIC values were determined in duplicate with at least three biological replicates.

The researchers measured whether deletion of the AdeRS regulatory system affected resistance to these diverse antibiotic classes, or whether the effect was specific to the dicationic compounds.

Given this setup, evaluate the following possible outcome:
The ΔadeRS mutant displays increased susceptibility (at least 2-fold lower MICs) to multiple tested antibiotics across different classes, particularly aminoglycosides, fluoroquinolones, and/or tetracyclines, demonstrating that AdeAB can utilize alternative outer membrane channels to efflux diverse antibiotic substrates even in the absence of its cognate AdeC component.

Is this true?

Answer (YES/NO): NO